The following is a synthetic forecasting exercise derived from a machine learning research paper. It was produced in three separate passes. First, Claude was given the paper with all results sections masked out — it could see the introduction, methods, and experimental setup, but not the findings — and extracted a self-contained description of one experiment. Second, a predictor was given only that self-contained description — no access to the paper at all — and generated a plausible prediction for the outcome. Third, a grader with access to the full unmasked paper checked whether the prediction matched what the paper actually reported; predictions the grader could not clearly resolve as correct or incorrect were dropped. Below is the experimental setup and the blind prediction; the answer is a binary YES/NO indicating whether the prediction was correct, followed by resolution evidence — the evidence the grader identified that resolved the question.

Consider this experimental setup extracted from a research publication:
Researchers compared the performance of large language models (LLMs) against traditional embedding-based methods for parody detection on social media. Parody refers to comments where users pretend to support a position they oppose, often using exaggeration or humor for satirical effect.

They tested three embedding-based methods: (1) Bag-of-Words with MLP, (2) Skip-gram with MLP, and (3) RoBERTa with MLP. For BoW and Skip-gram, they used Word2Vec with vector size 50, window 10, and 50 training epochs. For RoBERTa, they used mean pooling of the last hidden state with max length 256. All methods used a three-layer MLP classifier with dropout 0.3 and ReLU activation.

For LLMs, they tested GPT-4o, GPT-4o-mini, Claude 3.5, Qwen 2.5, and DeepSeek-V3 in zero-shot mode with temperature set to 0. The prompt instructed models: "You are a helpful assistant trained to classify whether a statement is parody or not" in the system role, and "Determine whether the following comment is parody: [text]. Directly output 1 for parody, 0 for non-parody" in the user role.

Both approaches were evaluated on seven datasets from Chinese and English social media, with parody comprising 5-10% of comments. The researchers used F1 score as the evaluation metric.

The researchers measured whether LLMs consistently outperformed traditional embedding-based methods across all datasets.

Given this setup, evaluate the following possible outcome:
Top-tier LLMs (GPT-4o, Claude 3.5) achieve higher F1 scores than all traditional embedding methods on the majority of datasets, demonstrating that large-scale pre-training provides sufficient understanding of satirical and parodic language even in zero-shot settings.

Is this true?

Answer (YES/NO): NO